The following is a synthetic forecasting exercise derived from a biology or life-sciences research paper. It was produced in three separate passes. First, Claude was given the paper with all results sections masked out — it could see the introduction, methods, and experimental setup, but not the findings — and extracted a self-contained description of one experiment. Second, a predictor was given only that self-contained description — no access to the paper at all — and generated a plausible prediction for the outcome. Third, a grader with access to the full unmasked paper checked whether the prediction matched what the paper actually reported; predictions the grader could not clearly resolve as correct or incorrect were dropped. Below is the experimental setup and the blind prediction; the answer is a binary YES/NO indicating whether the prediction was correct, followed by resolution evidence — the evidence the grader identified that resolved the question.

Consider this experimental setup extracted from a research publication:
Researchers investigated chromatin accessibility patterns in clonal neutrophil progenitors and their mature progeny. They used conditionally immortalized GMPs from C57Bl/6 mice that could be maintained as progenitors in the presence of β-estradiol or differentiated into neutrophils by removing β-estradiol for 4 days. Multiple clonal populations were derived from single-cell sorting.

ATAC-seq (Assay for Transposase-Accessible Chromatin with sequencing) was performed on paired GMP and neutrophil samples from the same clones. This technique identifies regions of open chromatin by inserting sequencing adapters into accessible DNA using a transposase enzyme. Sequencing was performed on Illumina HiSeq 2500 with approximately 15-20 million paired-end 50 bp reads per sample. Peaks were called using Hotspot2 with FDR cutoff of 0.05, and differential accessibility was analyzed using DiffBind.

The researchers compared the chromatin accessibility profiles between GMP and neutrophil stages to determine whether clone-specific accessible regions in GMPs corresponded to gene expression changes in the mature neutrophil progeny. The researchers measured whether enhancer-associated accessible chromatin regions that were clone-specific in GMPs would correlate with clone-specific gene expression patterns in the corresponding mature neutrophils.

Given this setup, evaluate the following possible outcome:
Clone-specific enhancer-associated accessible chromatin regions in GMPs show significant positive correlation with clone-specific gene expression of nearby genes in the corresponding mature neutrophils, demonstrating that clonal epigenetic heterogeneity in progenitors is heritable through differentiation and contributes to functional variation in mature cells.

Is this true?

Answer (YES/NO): YES